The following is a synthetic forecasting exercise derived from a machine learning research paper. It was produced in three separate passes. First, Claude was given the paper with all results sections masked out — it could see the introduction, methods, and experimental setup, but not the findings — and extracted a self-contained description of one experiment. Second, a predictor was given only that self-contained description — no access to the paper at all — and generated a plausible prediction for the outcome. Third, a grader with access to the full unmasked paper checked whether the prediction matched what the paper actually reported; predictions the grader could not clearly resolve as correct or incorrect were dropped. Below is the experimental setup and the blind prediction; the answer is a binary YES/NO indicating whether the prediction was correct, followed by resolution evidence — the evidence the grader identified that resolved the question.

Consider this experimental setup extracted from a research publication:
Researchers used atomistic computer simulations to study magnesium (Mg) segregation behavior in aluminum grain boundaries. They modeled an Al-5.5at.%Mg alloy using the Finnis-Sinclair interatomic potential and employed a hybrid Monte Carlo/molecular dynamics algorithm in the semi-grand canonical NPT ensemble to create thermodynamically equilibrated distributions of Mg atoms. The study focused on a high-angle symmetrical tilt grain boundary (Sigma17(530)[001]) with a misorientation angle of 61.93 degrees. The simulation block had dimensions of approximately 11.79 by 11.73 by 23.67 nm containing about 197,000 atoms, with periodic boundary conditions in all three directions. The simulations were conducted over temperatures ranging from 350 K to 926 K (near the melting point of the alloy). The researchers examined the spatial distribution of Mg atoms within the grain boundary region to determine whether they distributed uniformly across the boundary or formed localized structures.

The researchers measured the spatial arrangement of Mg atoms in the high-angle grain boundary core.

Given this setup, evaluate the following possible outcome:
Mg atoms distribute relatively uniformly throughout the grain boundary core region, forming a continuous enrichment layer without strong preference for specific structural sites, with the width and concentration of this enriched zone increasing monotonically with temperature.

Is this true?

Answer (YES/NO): NO